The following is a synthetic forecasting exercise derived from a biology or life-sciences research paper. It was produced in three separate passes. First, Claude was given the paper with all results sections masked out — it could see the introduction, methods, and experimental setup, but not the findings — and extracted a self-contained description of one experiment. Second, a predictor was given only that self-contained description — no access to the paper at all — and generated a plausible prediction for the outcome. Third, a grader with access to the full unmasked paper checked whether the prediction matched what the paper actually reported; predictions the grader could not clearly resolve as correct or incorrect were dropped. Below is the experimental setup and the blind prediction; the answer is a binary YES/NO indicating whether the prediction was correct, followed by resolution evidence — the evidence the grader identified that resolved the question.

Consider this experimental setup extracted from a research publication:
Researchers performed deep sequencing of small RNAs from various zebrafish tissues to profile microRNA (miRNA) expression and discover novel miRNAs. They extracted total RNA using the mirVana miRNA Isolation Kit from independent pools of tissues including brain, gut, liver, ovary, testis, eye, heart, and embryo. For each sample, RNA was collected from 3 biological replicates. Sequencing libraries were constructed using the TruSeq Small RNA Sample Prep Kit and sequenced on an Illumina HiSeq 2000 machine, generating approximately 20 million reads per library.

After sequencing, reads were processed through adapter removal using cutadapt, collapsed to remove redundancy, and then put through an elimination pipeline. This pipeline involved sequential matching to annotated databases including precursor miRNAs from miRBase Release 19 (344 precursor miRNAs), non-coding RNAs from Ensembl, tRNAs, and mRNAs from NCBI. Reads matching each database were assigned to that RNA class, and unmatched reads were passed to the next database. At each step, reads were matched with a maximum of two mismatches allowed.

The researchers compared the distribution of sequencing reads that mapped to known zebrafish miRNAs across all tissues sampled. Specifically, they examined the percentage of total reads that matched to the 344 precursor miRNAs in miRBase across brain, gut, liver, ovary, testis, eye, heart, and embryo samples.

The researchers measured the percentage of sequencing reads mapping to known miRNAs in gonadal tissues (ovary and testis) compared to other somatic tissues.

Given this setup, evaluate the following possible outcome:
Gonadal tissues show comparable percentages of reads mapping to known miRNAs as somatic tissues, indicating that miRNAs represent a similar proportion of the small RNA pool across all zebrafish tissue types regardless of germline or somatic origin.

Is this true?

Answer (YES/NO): NO